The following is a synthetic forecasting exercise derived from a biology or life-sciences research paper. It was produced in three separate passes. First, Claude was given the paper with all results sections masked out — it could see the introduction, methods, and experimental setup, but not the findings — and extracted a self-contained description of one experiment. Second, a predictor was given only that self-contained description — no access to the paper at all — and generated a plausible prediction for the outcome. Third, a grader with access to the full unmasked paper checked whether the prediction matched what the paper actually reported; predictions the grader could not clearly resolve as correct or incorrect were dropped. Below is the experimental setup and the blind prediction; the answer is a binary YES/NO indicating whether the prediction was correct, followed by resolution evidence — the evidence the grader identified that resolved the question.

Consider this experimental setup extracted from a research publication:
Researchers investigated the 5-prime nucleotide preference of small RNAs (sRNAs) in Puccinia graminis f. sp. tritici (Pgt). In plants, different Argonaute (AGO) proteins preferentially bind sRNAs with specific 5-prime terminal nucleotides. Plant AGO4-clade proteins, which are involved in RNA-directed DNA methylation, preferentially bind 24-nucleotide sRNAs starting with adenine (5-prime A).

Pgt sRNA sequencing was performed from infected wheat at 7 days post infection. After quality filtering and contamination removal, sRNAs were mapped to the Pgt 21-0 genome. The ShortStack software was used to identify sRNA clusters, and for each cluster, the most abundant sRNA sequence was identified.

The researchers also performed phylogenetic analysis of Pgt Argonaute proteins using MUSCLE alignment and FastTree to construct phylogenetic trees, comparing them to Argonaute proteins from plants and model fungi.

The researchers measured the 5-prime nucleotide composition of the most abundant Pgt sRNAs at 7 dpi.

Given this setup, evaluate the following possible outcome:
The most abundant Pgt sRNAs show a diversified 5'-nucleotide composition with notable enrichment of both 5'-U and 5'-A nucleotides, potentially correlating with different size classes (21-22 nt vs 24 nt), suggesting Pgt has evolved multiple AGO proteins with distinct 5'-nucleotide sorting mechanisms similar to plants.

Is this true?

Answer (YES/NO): NO